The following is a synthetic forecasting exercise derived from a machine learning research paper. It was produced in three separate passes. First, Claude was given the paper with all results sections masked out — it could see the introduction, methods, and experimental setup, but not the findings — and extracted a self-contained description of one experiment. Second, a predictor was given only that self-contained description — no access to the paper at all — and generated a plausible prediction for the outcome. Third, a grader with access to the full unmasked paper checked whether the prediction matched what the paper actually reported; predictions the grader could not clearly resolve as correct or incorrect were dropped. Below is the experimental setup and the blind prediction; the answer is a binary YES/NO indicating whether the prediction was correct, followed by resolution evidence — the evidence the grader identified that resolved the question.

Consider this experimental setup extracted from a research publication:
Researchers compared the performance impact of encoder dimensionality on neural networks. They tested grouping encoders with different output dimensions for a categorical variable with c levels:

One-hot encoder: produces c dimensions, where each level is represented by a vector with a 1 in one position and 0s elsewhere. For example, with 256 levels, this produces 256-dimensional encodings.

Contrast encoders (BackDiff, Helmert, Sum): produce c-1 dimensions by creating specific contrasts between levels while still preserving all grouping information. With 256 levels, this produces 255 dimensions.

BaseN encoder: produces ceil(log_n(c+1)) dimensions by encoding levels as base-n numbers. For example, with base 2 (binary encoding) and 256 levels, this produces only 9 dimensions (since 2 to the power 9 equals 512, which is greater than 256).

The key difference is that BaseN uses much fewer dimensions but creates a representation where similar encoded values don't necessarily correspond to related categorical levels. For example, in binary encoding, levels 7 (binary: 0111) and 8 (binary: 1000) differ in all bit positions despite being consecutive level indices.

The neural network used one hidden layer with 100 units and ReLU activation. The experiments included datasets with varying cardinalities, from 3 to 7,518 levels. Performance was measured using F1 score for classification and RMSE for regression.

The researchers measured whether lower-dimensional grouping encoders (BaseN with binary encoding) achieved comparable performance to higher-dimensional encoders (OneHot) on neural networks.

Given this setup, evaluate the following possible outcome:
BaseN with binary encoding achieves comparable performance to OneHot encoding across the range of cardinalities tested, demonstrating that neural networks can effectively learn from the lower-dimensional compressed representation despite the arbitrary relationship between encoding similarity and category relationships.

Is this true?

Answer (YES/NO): NO